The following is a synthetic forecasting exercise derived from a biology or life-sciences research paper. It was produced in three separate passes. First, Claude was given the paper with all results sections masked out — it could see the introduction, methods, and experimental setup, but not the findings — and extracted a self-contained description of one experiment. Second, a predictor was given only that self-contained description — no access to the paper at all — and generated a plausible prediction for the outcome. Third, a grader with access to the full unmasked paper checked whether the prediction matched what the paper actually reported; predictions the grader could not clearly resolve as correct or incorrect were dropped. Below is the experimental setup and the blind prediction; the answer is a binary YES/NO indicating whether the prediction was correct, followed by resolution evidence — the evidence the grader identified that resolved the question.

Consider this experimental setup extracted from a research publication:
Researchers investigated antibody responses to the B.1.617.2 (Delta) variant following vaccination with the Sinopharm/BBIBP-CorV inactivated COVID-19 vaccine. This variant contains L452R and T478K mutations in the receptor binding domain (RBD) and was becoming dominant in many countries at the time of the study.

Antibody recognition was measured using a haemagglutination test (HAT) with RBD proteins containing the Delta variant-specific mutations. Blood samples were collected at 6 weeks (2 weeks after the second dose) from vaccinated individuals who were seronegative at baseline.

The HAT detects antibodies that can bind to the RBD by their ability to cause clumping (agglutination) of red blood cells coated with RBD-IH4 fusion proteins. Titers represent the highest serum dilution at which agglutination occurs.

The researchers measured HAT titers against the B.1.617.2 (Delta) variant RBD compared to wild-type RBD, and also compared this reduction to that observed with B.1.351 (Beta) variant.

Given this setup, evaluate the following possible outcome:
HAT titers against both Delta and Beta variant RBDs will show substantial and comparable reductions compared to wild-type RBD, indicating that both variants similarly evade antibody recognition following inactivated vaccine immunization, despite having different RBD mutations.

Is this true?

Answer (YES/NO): NO